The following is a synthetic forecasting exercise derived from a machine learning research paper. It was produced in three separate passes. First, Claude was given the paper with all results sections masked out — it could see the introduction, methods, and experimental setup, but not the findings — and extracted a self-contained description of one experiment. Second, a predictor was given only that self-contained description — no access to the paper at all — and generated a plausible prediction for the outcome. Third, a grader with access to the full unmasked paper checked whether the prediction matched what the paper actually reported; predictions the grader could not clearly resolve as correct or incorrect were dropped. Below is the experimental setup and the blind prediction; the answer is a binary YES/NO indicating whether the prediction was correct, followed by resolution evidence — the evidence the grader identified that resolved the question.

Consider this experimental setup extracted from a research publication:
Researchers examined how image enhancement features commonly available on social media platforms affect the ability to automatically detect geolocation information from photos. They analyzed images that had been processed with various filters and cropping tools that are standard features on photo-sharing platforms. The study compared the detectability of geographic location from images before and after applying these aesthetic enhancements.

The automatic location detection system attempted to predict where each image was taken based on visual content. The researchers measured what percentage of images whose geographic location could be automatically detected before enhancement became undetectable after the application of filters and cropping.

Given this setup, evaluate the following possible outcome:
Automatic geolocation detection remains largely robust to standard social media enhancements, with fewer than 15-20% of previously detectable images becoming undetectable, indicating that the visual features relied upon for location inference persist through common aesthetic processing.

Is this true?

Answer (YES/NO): NO